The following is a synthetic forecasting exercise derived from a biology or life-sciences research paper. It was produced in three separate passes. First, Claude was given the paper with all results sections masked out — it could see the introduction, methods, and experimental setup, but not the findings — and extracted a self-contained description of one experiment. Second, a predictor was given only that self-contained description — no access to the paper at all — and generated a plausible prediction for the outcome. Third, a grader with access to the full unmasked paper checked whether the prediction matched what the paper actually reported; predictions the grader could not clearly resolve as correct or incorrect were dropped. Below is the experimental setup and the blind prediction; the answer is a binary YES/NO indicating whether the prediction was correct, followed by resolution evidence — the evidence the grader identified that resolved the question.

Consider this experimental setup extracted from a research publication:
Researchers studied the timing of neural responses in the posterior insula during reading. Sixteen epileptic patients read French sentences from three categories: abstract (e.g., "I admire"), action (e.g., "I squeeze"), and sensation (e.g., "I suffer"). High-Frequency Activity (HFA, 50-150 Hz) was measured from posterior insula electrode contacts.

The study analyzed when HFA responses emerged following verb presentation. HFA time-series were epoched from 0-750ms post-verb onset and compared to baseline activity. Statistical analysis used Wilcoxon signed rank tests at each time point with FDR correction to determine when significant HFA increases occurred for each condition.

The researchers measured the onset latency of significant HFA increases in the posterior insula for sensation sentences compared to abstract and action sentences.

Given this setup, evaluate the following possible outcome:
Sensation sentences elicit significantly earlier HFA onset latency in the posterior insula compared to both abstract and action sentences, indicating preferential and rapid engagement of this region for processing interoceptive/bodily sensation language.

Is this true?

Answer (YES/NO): NO